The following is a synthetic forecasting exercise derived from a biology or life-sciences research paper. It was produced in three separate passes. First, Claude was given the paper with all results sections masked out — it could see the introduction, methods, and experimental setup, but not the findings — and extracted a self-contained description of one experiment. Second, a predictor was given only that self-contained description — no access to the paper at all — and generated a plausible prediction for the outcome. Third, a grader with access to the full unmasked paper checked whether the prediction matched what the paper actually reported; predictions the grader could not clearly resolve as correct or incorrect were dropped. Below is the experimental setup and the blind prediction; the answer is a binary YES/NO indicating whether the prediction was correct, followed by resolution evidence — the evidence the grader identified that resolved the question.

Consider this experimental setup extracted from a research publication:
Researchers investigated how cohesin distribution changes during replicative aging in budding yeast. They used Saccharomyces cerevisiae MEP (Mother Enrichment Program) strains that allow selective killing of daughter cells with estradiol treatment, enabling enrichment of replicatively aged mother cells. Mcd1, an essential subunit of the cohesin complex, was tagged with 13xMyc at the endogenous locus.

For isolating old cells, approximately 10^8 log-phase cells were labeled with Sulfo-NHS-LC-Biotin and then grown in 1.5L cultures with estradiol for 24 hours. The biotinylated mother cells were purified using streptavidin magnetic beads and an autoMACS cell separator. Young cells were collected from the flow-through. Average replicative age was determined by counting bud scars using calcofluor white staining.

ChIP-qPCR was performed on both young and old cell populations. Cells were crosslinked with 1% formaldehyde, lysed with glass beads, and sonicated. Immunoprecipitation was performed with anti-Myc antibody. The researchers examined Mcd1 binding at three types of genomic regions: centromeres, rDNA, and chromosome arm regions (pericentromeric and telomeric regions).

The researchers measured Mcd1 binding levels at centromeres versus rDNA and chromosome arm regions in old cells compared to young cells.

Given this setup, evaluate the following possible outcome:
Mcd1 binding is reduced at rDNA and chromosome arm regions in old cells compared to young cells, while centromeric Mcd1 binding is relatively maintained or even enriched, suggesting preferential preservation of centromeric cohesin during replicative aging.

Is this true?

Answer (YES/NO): YES